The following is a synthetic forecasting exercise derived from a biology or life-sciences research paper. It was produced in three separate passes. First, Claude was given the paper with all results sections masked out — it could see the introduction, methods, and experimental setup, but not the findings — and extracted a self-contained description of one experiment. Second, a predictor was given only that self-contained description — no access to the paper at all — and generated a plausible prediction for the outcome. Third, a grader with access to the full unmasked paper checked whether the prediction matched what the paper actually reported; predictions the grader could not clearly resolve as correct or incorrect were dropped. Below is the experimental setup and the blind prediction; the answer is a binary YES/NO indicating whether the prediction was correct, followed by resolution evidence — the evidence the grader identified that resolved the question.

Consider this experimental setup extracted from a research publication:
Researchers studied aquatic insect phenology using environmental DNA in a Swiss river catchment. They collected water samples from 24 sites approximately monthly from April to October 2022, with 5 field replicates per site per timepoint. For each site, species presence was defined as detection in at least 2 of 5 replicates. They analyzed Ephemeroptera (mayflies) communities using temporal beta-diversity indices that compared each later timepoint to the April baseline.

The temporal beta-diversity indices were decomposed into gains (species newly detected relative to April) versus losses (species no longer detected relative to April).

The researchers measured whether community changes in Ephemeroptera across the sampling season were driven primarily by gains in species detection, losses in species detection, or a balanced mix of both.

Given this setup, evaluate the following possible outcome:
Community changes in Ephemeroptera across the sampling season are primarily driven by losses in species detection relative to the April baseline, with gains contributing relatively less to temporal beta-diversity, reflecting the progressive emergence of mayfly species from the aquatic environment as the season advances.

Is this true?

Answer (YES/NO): NO